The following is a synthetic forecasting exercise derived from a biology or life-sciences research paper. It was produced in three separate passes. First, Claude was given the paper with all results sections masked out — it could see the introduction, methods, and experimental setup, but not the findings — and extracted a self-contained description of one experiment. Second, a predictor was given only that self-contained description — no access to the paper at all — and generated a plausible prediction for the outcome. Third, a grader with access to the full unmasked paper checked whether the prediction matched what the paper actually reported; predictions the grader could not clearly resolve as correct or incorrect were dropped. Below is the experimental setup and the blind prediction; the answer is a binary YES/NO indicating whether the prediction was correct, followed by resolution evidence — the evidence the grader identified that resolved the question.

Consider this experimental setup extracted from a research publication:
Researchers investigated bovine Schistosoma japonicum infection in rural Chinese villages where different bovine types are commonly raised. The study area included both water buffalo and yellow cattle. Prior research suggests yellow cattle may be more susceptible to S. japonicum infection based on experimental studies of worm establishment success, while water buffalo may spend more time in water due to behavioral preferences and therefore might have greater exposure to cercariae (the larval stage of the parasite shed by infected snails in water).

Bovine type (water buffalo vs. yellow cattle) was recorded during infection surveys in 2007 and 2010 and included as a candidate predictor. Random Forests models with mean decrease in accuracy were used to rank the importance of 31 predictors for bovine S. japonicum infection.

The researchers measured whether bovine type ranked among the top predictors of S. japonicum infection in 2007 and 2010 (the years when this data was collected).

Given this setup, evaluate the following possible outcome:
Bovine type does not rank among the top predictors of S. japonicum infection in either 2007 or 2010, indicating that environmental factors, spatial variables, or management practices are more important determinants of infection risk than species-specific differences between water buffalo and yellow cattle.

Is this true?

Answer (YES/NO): YES